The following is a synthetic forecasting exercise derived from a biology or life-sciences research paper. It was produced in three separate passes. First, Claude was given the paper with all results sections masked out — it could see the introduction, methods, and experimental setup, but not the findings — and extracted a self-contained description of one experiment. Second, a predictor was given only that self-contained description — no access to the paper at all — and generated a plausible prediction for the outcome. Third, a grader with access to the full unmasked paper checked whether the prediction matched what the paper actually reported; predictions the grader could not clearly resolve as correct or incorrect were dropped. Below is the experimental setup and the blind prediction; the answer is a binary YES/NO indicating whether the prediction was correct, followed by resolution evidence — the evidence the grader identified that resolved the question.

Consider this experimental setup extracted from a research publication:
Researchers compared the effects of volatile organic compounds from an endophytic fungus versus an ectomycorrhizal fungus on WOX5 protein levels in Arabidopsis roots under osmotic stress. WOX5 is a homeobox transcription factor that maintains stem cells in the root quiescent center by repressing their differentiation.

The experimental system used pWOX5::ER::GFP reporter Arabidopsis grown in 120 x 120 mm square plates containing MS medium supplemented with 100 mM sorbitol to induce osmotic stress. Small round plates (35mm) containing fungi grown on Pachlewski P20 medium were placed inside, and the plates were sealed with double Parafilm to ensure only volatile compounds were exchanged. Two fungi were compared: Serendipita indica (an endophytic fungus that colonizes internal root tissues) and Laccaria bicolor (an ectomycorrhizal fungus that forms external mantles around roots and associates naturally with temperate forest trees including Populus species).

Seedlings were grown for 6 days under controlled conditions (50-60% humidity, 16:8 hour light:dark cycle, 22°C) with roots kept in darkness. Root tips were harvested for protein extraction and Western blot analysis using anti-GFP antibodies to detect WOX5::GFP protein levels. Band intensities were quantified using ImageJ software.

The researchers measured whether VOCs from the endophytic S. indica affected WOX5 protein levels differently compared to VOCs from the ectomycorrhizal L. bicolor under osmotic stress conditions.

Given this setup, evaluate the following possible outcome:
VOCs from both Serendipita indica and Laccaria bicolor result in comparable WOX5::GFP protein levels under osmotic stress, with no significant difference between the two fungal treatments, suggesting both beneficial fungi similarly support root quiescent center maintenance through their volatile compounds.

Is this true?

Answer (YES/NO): NO